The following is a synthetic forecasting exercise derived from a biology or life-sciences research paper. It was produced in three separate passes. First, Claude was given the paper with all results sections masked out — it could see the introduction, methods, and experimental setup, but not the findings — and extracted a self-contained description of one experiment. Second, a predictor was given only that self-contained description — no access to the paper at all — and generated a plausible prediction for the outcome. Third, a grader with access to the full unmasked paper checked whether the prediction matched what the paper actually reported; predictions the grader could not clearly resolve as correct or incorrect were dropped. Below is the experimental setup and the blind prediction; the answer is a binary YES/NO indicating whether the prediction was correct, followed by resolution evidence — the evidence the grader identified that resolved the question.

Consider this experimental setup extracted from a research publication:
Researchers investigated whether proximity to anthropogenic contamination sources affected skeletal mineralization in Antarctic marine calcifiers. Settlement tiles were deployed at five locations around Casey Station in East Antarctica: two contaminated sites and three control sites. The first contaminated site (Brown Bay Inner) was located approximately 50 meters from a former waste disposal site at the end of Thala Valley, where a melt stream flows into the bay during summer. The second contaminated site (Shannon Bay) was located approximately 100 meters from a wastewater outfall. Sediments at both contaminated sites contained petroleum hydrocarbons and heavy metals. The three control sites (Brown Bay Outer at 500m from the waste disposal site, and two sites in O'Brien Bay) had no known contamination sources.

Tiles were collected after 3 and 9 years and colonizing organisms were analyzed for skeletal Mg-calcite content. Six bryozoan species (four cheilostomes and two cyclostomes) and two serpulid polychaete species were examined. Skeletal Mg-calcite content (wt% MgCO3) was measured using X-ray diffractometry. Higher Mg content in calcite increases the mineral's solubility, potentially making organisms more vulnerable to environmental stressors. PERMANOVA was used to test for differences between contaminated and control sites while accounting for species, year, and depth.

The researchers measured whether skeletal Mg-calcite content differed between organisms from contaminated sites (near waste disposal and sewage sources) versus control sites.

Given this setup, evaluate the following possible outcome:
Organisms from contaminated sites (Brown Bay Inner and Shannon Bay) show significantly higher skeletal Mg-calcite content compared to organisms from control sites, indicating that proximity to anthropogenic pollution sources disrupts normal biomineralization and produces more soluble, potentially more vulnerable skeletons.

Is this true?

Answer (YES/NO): NO